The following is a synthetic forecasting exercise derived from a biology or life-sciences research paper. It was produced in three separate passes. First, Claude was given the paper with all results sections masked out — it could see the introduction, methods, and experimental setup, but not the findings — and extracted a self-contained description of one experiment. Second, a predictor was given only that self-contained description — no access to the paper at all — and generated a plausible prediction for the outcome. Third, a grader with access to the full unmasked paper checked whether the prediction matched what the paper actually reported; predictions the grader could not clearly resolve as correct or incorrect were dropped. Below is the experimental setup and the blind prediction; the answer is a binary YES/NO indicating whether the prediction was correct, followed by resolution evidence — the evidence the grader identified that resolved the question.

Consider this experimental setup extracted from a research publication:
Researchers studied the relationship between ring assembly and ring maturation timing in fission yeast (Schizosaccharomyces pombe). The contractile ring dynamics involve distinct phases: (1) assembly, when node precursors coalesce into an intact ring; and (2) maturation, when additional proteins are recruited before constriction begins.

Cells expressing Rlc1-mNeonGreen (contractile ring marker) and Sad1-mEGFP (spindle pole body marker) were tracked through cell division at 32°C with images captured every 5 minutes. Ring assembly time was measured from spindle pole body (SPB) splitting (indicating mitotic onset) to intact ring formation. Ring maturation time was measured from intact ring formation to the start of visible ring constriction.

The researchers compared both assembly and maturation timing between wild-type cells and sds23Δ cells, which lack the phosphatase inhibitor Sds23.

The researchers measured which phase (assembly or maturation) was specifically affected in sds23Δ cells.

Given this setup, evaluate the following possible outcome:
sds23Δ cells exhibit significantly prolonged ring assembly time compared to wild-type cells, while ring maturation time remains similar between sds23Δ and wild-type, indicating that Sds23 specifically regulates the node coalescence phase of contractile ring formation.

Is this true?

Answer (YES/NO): NO